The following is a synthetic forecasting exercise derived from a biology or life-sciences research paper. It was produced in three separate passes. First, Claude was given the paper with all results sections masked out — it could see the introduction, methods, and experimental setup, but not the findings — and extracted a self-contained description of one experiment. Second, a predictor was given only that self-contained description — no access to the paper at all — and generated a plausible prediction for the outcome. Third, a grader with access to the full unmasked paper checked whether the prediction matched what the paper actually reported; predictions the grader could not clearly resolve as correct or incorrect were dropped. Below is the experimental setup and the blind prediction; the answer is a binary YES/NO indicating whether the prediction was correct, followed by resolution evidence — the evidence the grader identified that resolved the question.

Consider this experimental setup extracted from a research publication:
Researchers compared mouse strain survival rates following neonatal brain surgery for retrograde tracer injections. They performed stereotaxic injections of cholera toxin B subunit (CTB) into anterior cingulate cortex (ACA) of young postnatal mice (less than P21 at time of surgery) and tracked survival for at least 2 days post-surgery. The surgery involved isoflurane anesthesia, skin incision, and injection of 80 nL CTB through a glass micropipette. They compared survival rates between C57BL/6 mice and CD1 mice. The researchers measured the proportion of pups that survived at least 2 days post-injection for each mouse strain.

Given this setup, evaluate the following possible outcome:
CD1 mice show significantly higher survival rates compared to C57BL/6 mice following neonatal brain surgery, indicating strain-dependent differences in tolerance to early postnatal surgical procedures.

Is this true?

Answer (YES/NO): YES